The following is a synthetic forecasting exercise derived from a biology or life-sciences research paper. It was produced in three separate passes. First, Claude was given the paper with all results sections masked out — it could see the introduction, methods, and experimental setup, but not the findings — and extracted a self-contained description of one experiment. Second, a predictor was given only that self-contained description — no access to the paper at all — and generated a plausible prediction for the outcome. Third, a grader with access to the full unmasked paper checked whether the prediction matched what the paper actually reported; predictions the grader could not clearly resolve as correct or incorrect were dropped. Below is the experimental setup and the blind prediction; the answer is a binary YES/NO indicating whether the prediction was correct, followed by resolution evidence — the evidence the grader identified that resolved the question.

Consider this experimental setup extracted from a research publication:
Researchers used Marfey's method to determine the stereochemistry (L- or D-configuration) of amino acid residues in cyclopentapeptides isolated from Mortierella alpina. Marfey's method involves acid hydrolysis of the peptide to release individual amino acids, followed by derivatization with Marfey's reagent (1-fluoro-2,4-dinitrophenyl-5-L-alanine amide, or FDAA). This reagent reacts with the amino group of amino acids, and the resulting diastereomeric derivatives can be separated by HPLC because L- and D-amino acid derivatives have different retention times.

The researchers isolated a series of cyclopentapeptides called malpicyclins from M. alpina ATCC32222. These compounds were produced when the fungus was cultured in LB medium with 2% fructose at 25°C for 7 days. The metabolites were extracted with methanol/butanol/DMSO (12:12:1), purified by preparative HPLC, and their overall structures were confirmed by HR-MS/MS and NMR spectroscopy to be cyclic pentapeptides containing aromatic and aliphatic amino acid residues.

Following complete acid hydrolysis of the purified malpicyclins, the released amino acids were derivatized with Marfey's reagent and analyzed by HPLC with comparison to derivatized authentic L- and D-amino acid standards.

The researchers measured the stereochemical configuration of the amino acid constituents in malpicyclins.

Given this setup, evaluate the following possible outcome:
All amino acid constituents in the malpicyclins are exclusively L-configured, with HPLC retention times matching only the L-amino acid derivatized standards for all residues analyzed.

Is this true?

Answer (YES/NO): NO